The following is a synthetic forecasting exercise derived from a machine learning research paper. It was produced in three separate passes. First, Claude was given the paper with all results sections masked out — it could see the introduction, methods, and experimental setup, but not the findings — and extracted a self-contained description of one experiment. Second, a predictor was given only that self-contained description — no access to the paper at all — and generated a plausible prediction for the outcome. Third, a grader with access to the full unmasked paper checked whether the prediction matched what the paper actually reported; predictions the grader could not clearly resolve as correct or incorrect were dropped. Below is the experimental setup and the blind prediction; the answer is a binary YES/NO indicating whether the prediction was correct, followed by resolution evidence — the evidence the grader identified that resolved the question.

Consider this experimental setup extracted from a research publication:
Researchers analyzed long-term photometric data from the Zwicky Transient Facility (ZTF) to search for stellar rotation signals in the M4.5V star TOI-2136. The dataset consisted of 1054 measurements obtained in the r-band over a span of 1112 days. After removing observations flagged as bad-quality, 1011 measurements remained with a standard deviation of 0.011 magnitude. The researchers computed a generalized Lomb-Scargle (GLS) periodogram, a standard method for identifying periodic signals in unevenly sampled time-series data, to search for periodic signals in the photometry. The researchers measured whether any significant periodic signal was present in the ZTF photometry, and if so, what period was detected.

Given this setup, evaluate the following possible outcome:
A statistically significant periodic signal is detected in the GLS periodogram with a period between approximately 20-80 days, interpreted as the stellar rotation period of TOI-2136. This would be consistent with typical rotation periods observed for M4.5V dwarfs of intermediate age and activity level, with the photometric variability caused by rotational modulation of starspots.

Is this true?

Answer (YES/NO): YES